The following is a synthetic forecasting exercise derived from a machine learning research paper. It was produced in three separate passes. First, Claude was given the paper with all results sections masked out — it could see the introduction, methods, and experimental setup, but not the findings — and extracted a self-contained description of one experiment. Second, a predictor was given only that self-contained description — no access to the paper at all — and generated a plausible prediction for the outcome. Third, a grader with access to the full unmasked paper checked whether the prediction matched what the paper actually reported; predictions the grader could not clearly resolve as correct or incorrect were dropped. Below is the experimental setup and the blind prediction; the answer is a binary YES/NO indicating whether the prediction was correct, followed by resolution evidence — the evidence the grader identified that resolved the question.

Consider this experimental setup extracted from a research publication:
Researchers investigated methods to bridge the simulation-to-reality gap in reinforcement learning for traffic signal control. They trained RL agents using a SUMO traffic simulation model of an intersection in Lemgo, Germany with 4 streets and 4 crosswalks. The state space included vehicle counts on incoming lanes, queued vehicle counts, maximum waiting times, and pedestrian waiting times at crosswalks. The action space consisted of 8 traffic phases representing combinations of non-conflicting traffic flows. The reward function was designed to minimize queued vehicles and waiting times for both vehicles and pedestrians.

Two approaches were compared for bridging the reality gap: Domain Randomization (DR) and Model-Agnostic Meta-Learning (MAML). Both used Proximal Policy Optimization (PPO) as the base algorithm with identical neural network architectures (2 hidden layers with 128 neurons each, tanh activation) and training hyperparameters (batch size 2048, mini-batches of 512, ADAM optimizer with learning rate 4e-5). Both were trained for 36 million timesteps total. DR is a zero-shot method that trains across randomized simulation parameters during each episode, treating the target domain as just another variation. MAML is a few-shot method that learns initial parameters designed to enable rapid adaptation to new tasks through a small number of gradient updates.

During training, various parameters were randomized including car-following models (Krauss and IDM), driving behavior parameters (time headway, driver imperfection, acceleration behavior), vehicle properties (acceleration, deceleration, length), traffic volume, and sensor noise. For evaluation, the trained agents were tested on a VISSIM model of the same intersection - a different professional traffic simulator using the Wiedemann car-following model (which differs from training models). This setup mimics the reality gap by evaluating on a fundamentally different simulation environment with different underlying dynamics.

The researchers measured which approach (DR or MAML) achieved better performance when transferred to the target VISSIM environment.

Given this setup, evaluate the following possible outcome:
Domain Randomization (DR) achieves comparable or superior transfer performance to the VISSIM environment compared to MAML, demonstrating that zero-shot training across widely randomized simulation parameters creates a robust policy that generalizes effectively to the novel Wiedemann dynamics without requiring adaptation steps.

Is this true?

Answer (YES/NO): NO